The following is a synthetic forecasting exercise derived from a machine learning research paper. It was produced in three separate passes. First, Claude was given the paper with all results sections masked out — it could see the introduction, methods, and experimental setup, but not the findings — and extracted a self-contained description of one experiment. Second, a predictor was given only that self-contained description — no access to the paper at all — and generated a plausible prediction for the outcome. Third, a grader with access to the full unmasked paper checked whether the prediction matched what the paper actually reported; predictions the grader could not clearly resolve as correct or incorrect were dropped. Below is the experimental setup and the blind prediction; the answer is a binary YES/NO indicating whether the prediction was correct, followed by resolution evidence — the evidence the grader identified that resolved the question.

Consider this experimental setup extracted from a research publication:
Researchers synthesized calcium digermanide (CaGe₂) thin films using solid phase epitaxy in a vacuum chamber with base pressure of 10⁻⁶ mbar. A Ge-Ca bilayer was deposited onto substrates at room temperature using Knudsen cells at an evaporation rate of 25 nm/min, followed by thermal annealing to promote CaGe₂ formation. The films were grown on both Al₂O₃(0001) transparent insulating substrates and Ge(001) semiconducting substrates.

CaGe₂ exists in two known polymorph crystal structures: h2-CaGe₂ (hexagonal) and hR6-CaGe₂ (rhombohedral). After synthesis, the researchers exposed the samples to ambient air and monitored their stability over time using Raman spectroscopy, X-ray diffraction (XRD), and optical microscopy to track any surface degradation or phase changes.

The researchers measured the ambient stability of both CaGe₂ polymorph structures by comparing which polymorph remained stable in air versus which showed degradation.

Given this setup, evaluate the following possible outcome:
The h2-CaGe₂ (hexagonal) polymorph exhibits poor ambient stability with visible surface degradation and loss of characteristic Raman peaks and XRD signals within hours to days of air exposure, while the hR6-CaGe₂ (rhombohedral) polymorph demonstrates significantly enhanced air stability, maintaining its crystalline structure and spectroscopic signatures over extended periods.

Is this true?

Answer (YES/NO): NO